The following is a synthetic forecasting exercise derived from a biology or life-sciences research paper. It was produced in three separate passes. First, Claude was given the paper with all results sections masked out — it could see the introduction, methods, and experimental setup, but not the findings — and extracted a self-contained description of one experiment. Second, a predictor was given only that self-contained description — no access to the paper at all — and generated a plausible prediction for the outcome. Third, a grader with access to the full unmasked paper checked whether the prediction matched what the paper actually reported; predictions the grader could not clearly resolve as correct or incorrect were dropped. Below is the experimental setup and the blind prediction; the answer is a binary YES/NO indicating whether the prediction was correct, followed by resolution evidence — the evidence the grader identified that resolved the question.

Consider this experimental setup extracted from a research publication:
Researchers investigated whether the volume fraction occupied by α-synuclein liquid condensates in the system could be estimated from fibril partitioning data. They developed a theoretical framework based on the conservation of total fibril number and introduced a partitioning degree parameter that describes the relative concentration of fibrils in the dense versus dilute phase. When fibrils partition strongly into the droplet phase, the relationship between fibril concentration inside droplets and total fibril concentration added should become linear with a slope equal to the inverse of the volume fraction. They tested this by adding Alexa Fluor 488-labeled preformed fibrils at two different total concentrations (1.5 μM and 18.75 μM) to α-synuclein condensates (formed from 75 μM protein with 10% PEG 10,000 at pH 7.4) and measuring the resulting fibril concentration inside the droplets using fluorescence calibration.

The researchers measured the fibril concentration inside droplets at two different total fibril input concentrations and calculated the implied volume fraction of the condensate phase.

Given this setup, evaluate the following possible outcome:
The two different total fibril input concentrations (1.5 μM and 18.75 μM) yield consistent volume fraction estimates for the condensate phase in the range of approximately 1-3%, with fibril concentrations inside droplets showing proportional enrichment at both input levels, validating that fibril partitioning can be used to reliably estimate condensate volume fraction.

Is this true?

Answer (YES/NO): NO